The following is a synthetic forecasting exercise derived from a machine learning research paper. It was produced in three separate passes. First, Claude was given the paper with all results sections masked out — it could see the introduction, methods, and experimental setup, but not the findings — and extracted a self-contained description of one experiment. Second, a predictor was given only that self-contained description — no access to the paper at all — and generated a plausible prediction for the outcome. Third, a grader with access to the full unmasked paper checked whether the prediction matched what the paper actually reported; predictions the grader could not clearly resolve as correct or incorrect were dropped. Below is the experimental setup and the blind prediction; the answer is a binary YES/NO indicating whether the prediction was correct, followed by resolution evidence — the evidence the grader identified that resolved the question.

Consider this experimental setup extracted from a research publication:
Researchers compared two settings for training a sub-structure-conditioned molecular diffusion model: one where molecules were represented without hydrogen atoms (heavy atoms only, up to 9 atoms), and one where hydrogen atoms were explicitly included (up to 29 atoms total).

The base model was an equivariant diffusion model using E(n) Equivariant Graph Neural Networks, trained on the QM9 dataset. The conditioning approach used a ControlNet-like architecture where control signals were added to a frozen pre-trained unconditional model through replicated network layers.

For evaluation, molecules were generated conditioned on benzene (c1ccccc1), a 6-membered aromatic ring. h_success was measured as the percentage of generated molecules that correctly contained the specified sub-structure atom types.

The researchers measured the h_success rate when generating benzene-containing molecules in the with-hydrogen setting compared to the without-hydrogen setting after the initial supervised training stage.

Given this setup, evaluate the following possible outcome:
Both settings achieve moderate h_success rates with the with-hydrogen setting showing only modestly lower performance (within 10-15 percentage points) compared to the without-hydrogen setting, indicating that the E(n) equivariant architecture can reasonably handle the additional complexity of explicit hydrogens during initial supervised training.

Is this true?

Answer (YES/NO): NO